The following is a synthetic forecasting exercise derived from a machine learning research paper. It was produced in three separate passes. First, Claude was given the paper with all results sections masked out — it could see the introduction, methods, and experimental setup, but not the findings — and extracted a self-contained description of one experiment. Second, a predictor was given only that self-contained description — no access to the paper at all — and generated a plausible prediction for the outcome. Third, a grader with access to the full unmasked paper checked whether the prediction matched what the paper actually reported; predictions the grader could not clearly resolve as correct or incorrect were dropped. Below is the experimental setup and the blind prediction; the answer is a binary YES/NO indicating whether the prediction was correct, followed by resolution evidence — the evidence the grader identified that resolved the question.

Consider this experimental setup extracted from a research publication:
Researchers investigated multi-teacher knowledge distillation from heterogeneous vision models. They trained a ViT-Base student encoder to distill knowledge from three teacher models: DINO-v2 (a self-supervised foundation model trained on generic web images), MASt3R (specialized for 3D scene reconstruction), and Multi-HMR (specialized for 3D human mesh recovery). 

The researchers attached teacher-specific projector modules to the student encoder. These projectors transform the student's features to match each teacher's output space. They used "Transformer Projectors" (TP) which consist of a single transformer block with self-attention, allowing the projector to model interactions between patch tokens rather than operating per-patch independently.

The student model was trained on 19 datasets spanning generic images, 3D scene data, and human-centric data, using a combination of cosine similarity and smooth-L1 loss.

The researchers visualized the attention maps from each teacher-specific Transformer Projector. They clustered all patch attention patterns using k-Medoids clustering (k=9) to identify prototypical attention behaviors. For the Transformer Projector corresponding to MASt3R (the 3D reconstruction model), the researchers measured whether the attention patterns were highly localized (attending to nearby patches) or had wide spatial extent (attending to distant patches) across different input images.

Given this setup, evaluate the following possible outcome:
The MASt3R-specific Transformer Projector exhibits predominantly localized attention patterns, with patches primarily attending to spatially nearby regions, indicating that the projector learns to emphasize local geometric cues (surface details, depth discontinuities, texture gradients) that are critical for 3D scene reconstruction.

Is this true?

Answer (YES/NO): YES